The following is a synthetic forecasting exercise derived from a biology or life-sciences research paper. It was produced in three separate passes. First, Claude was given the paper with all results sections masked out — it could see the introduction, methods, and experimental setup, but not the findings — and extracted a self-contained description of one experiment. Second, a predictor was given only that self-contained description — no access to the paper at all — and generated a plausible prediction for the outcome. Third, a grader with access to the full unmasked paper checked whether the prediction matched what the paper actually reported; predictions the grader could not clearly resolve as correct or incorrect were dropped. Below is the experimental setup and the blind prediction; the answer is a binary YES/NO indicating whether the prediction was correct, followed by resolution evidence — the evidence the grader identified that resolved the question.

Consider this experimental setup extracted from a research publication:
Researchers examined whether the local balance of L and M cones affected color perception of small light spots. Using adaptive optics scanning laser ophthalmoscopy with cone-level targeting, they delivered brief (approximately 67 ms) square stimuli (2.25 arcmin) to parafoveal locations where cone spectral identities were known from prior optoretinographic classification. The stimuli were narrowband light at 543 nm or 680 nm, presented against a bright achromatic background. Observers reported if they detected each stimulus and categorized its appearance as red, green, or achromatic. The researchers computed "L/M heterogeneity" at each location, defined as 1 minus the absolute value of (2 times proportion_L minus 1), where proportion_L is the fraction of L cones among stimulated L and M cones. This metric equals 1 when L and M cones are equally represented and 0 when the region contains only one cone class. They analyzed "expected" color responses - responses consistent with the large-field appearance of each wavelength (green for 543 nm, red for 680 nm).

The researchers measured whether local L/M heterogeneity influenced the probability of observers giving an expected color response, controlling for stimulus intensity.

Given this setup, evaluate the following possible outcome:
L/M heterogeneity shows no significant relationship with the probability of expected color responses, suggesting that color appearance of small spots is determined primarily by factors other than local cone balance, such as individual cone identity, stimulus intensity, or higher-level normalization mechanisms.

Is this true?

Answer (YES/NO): NO